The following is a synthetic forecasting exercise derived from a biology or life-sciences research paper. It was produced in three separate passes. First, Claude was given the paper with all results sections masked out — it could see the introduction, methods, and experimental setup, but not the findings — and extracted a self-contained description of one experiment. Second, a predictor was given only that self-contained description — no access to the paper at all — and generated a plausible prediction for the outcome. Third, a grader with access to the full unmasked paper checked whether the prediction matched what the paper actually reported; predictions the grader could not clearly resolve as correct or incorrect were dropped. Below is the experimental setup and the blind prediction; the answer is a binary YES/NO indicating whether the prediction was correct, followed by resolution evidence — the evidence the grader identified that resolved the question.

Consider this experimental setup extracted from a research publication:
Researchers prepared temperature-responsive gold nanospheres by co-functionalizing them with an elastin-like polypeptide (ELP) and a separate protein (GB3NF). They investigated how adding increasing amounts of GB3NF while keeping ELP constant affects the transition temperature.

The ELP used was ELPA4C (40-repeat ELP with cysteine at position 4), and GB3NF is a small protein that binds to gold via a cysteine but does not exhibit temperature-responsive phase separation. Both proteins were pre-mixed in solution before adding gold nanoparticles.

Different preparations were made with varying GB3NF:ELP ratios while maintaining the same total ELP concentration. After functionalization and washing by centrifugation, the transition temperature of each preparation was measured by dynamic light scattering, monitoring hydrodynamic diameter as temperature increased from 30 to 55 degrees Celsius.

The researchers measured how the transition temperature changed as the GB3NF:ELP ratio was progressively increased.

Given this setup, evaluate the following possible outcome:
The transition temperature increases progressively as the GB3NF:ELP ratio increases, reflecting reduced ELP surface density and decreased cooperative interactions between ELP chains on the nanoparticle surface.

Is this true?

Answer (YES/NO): YES